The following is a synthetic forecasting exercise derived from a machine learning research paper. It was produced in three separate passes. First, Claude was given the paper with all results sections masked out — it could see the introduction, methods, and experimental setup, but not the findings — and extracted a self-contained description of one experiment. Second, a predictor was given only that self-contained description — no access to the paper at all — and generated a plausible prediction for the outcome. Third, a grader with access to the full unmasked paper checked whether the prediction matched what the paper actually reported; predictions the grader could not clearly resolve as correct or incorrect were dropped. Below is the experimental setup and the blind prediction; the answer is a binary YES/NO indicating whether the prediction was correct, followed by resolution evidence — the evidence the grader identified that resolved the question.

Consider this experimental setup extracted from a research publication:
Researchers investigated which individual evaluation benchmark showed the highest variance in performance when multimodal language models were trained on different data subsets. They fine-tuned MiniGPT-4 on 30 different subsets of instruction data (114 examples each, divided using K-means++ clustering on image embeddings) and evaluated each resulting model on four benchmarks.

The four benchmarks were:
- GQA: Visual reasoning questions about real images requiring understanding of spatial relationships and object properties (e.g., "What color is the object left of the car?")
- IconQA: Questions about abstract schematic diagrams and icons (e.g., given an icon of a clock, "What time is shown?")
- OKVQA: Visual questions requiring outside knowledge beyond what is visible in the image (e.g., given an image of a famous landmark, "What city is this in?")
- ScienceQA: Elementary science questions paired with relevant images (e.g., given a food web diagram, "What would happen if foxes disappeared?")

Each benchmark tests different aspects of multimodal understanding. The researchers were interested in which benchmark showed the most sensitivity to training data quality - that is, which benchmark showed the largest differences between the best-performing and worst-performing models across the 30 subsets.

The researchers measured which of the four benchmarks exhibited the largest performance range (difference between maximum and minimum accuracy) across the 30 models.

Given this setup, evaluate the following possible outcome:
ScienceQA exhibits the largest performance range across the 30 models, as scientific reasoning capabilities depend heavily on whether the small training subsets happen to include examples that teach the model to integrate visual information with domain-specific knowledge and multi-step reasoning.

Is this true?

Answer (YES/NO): NO